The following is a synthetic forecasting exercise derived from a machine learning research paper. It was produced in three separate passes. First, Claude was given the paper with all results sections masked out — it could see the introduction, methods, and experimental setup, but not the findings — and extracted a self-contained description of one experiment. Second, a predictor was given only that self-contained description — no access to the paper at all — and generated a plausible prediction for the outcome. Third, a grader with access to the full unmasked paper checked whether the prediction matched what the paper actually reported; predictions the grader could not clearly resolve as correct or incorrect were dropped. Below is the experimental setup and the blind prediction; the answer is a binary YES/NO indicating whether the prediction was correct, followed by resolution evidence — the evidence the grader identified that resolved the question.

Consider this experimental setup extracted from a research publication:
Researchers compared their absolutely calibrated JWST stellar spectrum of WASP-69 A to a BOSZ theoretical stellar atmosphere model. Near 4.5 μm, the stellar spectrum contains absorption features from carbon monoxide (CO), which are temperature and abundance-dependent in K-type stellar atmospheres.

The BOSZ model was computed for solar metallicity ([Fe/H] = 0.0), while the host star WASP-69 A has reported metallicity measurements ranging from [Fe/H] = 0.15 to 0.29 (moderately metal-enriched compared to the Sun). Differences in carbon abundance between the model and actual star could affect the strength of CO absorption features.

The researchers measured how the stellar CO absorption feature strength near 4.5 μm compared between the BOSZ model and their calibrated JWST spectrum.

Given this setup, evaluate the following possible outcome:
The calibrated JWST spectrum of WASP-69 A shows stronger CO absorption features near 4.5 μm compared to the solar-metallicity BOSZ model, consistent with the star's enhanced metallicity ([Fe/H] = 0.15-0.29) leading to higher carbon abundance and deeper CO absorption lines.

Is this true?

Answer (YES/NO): NO